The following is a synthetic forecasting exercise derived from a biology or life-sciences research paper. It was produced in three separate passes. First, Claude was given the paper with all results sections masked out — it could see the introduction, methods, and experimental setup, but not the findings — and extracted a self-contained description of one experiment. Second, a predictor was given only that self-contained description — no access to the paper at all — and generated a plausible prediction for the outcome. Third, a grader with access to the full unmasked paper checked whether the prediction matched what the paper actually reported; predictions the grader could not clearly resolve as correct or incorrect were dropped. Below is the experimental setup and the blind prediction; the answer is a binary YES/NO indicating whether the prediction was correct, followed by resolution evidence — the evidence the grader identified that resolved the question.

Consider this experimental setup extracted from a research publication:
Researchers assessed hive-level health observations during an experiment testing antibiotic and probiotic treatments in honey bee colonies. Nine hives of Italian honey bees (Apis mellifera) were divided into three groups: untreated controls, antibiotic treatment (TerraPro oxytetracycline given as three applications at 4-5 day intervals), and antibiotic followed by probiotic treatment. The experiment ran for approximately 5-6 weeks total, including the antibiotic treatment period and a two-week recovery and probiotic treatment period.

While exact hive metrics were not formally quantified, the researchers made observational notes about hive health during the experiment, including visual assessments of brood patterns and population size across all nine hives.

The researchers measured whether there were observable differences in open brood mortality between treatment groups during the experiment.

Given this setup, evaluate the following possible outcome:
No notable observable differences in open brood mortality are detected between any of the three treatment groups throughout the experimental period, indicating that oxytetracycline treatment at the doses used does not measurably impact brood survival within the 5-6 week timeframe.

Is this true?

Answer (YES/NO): NO